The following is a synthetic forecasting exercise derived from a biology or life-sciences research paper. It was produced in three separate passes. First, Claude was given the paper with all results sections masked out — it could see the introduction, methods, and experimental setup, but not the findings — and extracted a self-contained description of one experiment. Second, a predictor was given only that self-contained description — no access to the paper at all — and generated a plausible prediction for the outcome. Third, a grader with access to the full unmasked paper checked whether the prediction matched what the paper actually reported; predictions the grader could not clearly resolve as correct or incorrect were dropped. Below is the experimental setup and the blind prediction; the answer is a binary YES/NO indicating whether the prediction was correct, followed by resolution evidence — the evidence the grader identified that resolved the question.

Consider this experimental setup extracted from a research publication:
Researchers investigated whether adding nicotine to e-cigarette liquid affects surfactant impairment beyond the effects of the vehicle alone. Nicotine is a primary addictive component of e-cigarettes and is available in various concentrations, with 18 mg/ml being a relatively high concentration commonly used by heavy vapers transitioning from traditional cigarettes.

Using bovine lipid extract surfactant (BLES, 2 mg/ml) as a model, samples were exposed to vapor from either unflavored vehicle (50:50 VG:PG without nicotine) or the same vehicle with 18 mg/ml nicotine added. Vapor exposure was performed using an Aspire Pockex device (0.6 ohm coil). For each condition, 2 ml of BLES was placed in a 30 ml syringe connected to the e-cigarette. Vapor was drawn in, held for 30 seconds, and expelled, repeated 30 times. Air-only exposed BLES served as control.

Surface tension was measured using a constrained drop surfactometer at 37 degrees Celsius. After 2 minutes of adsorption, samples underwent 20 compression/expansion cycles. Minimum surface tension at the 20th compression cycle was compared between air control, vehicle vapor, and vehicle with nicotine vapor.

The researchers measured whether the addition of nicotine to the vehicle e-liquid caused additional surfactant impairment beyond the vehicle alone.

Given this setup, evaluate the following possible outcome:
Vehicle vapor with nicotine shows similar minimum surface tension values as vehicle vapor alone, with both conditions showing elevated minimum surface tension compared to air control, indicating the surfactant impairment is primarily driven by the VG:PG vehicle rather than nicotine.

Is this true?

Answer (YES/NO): YES